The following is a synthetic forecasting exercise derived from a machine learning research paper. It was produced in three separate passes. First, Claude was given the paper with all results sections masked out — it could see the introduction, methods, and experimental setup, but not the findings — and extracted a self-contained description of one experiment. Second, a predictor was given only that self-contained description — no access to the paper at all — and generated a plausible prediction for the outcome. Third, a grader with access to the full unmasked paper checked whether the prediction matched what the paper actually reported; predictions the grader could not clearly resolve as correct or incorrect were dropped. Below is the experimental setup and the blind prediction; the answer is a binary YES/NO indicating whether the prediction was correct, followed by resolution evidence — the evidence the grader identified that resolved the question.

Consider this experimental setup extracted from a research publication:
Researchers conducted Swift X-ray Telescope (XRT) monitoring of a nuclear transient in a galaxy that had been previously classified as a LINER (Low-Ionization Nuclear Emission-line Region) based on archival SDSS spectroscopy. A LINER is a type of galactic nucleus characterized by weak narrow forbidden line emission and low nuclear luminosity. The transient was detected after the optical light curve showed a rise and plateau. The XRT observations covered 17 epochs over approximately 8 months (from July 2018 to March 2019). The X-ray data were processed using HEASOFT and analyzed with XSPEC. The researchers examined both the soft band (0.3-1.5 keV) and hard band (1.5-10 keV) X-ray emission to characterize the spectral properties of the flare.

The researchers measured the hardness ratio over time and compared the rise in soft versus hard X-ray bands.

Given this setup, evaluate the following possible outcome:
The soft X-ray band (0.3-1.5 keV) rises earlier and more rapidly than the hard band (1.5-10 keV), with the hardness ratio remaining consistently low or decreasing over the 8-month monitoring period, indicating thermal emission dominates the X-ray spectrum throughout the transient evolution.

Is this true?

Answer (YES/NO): NO